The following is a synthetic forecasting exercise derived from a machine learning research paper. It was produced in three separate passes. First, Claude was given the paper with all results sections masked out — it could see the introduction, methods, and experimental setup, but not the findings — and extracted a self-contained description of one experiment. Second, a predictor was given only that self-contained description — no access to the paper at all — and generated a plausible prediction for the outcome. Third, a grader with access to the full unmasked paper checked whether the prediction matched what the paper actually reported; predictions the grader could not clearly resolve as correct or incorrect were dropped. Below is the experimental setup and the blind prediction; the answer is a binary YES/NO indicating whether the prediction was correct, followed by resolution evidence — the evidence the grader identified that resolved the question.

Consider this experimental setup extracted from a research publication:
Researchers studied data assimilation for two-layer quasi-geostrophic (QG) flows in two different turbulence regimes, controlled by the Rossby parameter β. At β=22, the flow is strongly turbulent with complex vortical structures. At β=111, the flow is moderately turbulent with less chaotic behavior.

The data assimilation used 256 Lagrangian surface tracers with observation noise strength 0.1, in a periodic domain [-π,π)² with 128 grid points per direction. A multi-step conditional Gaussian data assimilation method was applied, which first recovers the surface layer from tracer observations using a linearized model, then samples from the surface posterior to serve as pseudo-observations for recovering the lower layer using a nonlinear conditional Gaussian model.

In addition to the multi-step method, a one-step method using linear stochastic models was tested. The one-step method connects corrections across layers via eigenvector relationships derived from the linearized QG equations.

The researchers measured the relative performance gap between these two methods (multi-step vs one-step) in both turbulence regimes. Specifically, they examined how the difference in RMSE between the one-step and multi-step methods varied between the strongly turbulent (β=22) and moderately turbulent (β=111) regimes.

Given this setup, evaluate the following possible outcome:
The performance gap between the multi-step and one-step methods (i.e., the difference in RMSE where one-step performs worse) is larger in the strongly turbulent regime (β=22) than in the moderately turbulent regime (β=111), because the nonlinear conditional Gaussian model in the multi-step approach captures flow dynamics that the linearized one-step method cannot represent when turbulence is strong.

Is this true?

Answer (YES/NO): YES